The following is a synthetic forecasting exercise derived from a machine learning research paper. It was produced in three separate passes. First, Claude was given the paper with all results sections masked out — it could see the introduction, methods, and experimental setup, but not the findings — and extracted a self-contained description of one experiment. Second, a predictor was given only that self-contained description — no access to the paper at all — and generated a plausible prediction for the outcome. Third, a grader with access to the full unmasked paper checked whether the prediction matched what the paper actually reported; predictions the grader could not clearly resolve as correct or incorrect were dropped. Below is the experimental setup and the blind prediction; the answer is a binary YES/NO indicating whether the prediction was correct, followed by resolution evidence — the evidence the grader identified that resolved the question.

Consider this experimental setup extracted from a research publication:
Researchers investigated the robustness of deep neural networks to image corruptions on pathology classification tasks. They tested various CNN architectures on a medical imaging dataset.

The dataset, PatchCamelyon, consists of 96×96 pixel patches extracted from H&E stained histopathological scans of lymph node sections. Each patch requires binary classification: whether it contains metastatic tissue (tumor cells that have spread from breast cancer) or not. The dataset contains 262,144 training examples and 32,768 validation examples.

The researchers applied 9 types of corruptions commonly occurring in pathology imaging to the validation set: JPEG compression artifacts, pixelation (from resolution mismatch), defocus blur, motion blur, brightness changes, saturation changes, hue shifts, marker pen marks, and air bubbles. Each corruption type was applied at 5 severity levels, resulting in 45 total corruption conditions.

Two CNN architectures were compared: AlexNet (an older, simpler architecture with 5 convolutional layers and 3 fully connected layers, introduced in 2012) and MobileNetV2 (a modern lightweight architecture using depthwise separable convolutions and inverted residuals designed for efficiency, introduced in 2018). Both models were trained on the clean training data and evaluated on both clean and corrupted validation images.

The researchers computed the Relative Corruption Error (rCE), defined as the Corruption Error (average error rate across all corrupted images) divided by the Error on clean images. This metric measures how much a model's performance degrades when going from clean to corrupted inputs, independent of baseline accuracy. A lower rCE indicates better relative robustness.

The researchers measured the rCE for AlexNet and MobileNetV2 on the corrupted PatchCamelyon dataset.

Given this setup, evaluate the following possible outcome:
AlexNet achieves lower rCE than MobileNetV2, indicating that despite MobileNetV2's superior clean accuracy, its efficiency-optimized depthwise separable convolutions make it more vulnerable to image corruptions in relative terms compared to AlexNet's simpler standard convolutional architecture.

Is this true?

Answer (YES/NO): YES